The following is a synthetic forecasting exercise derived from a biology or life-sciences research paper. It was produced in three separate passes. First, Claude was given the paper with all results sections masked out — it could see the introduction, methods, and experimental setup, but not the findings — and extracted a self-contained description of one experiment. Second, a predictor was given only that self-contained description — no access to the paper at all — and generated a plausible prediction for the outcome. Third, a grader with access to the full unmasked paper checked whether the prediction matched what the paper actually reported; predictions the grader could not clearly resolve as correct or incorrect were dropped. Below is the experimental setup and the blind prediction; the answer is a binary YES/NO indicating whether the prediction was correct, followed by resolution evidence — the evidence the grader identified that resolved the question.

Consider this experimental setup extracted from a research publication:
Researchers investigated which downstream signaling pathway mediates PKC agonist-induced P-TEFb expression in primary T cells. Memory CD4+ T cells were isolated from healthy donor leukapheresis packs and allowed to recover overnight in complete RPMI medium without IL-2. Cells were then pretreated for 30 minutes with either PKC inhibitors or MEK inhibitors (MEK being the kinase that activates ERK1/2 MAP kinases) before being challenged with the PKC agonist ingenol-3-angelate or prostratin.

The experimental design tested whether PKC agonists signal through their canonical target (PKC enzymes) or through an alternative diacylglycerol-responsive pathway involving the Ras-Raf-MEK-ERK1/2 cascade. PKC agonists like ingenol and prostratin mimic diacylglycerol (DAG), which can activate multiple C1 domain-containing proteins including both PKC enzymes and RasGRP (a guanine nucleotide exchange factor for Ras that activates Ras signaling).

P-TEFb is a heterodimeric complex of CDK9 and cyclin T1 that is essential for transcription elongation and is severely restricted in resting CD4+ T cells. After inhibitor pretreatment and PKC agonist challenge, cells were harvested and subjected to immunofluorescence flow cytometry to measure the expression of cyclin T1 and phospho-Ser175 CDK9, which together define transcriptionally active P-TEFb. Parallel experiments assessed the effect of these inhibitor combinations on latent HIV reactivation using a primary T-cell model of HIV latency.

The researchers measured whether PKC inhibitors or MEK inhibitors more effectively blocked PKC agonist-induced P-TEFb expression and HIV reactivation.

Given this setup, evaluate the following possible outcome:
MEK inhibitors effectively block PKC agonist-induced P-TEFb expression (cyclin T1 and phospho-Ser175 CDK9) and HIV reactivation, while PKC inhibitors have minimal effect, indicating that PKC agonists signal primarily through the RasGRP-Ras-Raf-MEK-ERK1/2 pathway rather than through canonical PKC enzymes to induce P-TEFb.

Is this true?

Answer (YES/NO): YES